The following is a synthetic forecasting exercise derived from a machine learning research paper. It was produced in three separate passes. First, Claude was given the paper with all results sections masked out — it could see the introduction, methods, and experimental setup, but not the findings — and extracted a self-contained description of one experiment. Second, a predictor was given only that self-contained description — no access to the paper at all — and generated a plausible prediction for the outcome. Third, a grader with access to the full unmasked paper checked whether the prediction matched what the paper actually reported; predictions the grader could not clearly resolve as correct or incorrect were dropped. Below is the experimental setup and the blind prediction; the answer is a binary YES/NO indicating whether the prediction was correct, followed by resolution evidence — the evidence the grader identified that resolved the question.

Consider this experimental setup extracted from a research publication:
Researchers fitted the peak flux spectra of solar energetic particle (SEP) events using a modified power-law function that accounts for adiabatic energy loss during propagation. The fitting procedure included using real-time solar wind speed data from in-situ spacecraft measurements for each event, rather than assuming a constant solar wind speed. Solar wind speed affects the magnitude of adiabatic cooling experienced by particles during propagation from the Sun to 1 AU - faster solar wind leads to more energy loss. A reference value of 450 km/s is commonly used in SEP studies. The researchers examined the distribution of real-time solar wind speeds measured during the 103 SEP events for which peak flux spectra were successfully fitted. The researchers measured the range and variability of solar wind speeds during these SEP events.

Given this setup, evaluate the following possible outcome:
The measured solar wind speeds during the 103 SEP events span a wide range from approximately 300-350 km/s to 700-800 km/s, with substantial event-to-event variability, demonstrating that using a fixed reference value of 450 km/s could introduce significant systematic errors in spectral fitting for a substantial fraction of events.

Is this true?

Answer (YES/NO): NO